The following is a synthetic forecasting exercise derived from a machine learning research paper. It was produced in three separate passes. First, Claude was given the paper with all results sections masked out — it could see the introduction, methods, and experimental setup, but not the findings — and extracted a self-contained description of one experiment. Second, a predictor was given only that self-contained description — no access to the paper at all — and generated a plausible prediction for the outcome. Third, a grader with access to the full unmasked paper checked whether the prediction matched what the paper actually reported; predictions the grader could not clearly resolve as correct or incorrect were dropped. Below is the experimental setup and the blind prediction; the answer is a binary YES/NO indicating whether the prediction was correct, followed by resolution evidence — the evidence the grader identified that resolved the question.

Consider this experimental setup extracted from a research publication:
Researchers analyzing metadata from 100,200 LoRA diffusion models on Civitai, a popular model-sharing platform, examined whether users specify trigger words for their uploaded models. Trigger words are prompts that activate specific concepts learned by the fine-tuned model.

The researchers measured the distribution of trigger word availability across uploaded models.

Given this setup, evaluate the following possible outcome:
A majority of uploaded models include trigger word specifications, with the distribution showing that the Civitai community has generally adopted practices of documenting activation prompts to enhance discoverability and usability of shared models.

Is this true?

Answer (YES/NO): NO